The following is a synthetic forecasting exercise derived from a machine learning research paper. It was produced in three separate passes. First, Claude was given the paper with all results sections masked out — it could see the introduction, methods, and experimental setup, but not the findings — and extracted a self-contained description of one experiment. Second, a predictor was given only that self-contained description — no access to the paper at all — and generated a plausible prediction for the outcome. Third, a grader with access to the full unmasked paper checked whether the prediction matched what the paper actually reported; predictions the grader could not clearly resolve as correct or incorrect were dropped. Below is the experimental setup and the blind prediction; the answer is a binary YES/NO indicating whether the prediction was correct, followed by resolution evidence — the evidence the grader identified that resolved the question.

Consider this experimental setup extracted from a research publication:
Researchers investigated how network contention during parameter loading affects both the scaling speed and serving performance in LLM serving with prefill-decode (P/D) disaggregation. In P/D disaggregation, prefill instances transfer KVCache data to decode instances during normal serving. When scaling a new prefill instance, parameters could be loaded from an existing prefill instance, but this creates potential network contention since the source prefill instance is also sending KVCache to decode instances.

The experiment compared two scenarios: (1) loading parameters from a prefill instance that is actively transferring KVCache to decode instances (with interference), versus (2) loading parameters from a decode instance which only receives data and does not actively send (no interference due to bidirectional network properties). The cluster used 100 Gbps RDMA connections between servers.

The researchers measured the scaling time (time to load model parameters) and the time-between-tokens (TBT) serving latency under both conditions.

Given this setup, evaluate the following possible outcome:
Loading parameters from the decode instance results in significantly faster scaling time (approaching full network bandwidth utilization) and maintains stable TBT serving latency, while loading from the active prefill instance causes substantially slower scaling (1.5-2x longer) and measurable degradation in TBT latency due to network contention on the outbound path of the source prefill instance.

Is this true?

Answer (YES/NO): YES